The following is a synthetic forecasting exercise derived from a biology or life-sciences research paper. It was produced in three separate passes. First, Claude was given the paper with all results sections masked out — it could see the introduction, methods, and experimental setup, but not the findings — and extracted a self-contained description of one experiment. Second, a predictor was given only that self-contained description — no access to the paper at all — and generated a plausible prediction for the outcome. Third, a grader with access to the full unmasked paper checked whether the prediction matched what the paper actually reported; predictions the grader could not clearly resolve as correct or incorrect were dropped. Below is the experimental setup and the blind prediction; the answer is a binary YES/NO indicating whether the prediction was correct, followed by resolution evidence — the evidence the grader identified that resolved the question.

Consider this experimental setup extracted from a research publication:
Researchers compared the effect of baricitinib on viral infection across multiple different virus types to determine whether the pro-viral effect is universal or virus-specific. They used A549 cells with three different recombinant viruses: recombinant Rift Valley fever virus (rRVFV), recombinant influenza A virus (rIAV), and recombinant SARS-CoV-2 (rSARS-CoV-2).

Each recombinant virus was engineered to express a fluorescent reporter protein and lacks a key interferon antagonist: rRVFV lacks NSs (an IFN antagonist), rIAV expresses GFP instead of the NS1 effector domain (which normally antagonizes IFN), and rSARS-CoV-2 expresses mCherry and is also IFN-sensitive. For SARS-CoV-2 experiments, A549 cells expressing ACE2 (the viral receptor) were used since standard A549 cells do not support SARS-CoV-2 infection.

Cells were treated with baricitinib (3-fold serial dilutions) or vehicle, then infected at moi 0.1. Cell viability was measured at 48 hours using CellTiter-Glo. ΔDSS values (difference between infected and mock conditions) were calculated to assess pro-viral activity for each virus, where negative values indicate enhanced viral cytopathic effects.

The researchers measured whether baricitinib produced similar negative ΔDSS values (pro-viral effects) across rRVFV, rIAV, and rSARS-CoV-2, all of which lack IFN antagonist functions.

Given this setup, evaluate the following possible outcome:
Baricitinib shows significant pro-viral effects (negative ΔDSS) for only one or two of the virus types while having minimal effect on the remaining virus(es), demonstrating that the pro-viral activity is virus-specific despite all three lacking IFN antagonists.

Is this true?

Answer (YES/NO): NO